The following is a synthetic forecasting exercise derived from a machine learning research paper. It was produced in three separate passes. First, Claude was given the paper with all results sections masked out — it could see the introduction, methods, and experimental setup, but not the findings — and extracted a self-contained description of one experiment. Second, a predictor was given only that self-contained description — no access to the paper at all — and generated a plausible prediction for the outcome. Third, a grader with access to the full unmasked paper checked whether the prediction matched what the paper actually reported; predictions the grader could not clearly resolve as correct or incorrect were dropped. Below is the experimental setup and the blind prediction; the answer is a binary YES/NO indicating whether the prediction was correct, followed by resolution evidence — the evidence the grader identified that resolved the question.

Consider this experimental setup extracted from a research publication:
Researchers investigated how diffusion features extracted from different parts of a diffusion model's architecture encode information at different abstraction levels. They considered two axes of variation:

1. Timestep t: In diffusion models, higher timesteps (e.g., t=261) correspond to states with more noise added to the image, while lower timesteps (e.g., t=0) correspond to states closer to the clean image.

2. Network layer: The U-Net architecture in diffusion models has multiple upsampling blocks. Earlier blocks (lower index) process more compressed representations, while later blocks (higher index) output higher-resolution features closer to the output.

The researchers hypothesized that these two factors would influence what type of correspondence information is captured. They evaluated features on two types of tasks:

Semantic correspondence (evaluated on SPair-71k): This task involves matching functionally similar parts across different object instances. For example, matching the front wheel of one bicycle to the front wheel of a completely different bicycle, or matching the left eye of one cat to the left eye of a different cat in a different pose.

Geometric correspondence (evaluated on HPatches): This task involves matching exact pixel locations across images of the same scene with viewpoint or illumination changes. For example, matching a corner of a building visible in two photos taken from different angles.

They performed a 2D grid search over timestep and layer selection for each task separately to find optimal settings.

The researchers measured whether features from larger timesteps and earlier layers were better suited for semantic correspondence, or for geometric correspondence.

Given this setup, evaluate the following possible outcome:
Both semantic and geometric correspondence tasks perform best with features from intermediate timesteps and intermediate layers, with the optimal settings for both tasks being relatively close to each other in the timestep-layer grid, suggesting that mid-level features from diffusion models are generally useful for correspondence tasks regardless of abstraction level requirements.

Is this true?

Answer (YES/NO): NO